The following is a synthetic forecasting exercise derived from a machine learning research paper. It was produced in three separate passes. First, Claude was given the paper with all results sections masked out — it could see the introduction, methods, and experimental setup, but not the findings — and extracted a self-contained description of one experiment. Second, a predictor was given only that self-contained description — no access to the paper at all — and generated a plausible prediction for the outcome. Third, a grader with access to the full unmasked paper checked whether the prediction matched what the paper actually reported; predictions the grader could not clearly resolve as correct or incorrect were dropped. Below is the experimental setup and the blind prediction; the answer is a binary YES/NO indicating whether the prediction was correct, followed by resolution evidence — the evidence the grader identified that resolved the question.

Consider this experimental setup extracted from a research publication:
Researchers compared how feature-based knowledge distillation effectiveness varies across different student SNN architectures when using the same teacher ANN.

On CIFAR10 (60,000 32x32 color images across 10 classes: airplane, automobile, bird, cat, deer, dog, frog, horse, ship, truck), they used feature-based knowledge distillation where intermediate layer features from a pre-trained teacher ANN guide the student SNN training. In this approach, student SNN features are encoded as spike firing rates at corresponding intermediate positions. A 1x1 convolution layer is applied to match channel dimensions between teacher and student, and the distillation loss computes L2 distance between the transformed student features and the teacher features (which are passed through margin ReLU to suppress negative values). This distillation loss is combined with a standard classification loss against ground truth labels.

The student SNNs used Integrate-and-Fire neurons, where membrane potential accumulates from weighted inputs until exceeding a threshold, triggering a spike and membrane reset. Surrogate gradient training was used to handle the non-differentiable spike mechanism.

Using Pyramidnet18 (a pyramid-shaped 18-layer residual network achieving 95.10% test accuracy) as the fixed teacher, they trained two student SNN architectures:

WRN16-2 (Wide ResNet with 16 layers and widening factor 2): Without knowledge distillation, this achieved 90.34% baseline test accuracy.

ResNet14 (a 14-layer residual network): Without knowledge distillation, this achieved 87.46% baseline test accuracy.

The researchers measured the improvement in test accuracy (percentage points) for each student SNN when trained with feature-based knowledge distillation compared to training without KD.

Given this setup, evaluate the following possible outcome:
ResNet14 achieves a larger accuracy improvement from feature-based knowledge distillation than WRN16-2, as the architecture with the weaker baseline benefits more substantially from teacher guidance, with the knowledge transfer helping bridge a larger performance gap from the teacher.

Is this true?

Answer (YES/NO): NO